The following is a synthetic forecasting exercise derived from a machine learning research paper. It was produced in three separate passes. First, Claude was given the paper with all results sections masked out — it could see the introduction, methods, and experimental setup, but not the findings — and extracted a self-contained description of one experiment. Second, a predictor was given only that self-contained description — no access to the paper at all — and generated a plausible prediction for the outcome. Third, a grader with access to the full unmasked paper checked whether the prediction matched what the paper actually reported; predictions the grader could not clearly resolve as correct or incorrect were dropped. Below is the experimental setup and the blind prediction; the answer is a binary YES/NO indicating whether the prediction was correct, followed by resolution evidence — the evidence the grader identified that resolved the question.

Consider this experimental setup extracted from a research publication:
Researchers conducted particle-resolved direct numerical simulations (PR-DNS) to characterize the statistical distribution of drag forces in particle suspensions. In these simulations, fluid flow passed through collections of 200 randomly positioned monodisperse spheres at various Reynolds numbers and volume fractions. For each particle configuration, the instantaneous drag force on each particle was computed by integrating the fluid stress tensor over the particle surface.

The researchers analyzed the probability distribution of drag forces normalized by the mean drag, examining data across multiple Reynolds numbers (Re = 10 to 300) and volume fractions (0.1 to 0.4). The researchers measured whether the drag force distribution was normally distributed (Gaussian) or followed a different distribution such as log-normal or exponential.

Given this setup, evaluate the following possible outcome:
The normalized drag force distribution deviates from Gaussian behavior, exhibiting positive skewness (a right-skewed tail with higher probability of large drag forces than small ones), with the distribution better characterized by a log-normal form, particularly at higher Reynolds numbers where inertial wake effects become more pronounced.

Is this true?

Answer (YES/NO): NO